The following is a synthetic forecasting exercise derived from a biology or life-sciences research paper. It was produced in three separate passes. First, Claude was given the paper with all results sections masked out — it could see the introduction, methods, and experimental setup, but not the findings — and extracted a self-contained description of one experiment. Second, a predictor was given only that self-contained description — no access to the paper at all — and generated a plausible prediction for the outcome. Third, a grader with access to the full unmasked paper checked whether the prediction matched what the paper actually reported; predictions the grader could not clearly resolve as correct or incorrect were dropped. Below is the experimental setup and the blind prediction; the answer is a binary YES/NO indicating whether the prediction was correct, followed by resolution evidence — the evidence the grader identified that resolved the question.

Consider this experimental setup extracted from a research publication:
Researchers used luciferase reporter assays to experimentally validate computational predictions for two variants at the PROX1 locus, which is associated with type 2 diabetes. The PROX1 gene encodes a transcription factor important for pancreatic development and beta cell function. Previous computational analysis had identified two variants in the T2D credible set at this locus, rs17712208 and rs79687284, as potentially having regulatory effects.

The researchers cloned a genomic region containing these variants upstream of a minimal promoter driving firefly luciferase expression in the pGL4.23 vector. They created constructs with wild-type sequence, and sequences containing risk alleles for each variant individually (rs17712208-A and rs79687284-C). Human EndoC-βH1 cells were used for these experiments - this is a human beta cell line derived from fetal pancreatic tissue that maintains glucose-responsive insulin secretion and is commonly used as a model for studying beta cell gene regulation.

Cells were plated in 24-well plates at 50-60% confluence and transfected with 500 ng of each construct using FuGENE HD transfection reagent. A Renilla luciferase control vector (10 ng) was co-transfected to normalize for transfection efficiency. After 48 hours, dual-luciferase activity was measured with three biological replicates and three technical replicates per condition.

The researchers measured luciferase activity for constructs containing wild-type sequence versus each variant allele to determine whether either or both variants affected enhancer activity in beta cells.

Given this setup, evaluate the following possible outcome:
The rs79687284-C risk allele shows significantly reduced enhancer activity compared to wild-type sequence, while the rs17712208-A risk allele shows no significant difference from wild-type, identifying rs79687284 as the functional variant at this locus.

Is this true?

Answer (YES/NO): NO